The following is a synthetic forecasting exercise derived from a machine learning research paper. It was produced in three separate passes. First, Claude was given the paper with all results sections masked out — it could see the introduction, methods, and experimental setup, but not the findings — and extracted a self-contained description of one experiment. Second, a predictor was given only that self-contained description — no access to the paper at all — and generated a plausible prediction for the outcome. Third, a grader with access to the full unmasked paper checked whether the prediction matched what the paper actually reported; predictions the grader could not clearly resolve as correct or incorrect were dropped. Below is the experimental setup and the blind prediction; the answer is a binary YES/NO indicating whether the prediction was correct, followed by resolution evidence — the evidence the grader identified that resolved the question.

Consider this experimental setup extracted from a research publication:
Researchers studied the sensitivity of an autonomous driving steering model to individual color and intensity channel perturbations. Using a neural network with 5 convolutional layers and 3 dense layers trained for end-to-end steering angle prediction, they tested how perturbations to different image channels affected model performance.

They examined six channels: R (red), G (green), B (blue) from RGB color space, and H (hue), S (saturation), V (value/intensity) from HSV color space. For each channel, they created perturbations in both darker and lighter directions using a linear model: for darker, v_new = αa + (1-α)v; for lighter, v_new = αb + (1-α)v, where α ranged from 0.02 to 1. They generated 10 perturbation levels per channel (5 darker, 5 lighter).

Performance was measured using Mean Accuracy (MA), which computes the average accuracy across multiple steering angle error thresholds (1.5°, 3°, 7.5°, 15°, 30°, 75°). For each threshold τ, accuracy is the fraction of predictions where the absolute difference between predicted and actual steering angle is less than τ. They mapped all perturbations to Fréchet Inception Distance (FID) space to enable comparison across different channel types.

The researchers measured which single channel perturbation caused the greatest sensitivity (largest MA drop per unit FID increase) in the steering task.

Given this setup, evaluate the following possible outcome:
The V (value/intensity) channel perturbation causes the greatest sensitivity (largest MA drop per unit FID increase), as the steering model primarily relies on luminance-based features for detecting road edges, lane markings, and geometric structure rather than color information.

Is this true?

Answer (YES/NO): YES